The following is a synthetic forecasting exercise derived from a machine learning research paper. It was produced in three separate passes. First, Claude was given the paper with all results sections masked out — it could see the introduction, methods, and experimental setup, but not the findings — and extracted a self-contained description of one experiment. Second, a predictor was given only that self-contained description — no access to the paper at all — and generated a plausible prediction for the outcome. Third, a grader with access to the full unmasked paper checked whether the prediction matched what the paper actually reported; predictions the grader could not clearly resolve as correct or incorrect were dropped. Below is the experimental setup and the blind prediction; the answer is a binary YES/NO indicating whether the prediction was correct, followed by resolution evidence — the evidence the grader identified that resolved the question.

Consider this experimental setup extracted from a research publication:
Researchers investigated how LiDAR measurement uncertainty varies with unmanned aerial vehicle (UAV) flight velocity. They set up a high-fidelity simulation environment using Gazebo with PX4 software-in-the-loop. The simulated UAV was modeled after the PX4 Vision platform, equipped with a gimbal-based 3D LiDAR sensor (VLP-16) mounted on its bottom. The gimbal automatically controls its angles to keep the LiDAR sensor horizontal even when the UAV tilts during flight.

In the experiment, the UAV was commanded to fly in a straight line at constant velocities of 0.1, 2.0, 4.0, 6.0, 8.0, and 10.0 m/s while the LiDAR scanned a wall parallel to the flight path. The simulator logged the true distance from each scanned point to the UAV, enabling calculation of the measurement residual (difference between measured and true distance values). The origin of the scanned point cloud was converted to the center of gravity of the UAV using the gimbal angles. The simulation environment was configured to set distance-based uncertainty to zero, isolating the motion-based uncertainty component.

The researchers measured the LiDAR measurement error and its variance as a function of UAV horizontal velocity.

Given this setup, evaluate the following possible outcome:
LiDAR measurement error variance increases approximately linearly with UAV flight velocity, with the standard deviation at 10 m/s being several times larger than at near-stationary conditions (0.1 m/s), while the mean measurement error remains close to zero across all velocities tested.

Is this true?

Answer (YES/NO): NO